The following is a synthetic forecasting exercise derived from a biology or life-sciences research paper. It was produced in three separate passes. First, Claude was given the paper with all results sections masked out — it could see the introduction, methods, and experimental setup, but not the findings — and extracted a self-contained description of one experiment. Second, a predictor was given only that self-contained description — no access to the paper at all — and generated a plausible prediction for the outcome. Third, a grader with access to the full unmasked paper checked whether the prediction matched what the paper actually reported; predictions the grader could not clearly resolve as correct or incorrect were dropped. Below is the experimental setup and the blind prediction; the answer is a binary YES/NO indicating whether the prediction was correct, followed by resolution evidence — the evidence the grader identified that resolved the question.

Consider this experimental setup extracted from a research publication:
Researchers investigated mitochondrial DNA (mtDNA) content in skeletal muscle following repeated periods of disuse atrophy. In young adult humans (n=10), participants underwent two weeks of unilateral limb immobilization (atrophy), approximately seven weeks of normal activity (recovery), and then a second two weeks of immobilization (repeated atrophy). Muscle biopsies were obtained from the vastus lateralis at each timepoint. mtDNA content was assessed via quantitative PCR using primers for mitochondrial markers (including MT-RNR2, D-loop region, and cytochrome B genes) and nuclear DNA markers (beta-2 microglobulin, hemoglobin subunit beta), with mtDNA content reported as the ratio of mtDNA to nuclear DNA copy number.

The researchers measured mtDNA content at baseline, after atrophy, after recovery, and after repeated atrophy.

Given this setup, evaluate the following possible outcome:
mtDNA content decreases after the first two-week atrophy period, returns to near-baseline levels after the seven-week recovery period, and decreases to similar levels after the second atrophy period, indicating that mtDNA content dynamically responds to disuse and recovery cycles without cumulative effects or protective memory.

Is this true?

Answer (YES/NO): NO